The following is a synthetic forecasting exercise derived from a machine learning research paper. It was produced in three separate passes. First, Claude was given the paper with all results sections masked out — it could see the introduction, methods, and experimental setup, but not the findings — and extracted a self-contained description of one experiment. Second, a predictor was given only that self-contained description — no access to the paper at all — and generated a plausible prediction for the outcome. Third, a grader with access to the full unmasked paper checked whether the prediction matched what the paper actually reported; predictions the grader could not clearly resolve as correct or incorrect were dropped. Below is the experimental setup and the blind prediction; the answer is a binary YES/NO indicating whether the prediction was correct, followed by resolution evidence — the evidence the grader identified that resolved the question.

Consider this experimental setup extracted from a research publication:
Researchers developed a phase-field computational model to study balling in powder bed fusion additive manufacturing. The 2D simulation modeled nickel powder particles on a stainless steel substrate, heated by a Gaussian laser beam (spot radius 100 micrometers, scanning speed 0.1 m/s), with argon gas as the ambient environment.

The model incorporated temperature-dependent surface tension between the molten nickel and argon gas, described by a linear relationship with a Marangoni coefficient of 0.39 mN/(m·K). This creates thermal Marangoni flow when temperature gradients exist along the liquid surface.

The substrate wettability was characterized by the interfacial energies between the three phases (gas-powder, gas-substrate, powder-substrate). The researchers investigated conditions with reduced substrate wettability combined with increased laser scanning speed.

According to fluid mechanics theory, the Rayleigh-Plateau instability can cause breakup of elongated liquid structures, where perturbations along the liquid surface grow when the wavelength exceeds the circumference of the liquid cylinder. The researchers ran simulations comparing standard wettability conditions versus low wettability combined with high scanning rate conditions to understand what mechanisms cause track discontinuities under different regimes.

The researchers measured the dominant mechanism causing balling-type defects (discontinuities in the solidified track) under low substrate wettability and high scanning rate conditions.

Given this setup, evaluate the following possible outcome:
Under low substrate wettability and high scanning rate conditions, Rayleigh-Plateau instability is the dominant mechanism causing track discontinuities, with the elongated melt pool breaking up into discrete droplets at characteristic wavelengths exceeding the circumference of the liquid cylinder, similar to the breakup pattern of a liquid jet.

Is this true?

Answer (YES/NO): NO